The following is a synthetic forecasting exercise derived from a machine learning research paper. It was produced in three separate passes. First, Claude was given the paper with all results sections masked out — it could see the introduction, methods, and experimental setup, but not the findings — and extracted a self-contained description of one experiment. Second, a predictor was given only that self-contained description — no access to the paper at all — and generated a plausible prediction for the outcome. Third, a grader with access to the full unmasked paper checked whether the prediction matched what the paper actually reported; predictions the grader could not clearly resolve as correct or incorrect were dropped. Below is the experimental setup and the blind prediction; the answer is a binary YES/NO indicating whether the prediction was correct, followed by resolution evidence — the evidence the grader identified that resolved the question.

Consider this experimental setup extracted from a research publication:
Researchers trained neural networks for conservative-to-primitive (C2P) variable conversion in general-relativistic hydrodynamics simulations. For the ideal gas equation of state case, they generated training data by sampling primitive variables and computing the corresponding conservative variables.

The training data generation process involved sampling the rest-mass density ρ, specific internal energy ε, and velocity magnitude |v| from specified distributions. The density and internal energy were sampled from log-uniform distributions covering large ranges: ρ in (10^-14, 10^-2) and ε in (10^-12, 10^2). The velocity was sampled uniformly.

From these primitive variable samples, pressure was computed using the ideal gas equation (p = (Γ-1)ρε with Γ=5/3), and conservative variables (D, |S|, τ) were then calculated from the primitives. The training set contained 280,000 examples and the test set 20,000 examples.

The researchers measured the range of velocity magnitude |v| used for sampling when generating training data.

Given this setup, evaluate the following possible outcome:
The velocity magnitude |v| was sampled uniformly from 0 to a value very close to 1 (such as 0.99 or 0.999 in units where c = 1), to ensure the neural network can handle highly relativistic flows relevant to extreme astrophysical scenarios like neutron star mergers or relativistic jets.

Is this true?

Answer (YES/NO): NO